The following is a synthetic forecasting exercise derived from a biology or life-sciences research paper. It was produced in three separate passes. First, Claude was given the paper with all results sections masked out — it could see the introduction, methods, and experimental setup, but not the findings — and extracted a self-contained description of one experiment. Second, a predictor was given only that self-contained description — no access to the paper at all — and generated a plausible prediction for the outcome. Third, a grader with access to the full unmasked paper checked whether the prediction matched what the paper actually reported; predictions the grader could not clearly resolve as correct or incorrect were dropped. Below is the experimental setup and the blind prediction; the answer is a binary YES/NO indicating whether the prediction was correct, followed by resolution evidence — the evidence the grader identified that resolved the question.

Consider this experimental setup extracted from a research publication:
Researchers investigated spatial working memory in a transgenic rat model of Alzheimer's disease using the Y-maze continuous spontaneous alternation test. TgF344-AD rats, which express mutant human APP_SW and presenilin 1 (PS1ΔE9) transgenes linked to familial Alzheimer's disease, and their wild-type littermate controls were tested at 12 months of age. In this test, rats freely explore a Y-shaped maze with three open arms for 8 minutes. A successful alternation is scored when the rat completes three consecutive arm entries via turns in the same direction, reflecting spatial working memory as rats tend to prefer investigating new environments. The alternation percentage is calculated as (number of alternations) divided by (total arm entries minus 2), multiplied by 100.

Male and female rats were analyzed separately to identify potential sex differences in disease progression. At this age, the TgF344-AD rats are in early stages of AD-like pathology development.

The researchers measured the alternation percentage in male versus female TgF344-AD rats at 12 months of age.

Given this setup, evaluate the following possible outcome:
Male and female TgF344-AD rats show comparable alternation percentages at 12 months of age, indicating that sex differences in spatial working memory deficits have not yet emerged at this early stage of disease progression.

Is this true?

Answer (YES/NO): YES